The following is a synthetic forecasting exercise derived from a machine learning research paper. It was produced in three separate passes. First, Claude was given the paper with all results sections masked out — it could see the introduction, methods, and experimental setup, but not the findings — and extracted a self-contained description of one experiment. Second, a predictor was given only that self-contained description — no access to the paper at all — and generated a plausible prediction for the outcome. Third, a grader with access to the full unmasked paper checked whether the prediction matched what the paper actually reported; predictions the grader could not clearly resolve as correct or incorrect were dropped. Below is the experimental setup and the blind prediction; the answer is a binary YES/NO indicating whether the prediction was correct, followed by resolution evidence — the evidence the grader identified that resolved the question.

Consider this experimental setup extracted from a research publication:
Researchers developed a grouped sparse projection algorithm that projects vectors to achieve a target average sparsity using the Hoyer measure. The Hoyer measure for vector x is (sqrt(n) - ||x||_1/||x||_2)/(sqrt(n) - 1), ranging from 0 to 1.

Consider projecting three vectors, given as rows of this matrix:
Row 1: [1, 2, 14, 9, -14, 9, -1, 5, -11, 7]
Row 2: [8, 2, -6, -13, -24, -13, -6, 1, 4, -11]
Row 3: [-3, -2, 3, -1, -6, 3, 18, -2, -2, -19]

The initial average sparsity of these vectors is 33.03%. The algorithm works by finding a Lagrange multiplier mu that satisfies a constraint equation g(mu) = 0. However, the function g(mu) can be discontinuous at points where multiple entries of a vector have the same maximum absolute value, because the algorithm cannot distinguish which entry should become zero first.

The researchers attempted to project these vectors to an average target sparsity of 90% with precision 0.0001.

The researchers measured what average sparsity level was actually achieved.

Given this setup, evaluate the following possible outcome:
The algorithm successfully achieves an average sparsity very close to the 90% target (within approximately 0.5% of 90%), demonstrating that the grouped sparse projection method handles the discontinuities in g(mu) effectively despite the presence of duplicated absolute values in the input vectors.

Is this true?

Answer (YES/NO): NO